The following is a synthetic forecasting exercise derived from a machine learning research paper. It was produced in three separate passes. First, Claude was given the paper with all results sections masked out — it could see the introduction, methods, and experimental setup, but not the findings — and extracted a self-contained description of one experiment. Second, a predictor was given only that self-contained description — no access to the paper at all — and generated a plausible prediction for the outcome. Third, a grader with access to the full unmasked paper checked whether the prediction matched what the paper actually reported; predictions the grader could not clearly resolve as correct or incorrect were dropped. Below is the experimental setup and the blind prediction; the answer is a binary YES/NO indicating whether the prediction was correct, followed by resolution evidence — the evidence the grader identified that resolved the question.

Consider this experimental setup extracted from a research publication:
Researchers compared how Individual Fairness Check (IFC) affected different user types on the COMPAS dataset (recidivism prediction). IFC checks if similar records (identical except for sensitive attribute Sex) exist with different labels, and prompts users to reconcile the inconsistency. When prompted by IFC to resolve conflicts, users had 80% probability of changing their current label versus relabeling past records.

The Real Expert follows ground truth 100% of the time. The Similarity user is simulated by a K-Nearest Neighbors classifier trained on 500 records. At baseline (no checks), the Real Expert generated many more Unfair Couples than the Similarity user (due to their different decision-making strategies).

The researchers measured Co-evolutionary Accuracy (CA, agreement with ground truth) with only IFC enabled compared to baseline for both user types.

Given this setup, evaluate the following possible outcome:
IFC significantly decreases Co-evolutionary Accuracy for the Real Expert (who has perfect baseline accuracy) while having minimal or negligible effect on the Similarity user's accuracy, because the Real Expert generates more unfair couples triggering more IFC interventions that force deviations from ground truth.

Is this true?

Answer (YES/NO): NO